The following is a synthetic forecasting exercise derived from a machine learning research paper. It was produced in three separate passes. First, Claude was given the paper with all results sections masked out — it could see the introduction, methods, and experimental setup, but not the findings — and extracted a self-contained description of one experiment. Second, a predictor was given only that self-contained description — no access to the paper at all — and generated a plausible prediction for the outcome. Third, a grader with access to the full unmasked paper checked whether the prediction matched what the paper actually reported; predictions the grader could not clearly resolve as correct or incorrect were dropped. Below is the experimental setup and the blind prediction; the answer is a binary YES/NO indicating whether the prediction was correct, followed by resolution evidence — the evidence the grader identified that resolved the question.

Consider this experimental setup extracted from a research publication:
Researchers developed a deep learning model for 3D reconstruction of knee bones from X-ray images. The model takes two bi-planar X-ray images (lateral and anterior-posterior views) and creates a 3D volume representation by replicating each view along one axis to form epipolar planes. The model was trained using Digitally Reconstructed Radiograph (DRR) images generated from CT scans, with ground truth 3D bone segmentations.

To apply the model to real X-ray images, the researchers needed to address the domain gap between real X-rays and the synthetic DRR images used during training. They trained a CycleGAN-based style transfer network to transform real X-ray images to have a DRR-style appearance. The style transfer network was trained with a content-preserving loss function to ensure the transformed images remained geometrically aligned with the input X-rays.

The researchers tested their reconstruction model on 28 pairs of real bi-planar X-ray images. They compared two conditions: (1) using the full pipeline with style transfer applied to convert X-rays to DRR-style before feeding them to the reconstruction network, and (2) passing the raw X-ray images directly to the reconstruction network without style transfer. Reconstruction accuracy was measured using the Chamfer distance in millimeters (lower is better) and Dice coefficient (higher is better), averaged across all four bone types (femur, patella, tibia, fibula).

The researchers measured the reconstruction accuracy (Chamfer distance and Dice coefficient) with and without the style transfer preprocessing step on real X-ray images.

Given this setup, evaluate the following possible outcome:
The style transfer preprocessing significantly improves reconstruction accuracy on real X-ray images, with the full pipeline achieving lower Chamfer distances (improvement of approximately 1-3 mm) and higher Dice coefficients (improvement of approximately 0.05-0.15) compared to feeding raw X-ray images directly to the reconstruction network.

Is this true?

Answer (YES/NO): NO